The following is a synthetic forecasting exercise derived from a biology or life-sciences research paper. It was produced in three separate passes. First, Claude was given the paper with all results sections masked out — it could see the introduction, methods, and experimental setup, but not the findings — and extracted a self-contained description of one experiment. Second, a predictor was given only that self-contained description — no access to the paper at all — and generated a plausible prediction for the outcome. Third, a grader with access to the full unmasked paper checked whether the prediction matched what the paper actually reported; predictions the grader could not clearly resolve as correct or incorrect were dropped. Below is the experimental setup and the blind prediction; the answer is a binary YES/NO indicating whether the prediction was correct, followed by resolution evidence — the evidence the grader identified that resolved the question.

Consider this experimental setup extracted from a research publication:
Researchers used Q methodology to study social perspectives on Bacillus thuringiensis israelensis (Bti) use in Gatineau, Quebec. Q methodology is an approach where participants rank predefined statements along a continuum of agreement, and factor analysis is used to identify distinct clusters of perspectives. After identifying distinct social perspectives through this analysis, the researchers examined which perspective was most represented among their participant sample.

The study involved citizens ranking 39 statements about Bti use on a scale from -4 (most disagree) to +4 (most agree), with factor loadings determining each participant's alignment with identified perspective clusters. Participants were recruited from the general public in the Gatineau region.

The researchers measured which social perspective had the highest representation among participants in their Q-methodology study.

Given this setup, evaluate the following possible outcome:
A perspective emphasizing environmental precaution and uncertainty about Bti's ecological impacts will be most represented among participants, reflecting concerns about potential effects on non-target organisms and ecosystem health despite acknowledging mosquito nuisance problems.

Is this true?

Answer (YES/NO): YES